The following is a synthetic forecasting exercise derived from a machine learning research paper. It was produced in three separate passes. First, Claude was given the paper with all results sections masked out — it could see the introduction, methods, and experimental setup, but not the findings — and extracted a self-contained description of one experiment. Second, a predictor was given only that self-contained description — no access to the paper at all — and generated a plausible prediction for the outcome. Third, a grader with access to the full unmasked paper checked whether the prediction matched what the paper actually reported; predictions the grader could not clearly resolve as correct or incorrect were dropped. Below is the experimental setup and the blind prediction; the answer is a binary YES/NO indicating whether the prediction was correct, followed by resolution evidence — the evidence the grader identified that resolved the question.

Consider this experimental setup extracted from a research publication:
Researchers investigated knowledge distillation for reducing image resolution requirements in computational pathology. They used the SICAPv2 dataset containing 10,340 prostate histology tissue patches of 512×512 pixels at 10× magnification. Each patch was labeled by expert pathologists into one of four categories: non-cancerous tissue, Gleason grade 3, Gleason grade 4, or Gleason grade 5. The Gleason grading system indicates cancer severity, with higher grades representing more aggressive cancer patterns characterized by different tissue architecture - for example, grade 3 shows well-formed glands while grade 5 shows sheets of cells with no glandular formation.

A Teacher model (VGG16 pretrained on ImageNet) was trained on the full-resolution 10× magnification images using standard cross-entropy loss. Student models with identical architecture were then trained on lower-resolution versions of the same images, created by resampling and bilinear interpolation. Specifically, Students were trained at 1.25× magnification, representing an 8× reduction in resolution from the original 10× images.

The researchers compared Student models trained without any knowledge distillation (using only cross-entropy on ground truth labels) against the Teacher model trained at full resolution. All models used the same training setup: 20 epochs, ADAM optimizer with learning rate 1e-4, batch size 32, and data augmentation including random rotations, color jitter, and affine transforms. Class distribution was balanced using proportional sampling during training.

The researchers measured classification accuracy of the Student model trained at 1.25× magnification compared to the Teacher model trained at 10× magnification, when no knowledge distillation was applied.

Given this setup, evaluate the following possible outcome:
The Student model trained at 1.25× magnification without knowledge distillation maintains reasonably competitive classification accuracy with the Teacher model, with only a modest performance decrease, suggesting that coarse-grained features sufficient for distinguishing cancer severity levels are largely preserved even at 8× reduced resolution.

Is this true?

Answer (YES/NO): NO